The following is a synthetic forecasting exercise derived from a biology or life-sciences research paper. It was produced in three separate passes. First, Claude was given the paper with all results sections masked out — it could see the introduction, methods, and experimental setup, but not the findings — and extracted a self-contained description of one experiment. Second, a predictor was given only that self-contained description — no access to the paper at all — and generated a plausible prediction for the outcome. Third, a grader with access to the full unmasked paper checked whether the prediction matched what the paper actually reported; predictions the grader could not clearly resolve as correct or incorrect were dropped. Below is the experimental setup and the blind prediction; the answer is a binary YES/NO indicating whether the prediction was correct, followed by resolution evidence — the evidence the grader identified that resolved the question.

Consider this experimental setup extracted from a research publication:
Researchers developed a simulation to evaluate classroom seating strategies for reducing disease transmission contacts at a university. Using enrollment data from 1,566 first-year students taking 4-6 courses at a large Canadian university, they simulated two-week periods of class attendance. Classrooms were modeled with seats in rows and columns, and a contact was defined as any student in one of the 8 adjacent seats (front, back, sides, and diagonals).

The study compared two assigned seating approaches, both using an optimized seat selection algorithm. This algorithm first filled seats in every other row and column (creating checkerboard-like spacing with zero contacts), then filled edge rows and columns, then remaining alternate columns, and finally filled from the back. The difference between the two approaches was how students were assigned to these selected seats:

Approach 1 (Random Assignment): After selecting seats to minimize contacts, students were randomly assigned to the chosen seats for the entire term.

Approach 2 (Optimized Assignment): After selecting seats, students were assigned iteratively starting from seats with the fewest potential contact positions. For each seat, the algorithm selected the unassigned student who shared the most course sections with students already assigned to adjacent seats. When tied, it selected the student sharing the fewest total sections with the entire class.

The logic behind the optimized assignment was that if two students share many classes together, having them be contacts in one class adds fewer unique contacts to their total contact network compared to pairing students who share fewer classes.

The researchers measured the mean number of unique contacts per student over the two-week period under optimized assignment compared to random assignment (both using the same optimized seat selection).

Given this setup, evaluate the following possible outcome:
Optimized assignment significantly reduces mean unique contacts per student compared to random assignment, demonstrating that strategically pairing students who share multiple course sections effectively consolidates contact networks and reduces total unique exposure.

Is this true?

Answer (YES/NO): NO